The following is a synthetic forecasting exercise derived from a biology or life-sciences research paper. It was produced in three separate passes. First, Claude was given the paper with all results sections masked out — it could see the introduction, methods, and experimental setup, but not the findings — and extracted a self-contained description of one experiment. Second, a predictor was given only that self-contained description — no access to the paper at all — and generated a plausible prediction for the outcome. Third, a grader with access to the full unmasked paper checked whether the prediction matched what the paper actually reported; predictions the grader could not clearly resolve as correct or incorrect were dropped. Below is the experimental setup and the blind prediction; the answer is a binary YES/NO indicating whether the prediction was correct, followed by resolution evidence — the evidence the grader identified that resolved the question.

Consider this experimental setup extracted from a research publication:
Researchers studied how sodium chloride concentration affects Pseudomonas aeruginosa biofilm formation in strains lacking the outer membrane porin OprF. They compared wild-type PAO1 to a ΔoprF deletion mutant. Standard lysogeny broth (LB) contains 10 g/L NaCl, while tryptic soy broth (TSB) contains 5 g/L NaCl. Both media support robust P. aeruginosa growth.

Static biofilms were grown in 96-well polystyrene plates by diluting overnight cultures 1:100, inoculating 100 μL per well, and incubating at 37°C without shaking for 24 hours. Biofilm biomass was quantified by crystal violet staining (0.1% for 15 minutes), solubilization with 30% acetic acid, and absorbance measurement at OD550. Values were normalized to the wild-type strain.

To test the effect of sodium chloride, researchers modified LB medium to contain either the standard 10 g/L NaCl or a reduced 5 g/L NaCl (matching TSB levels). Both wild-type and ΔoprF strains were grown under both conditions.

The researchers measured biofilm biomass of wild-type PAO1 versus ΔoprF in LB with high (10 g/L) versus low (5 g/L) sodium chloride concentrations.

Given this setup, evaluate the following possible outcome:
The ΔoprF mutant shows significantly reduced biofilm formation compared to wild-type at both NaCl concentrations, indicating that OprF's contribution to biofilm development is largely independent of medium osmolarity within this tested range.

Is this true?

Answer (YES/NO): NO